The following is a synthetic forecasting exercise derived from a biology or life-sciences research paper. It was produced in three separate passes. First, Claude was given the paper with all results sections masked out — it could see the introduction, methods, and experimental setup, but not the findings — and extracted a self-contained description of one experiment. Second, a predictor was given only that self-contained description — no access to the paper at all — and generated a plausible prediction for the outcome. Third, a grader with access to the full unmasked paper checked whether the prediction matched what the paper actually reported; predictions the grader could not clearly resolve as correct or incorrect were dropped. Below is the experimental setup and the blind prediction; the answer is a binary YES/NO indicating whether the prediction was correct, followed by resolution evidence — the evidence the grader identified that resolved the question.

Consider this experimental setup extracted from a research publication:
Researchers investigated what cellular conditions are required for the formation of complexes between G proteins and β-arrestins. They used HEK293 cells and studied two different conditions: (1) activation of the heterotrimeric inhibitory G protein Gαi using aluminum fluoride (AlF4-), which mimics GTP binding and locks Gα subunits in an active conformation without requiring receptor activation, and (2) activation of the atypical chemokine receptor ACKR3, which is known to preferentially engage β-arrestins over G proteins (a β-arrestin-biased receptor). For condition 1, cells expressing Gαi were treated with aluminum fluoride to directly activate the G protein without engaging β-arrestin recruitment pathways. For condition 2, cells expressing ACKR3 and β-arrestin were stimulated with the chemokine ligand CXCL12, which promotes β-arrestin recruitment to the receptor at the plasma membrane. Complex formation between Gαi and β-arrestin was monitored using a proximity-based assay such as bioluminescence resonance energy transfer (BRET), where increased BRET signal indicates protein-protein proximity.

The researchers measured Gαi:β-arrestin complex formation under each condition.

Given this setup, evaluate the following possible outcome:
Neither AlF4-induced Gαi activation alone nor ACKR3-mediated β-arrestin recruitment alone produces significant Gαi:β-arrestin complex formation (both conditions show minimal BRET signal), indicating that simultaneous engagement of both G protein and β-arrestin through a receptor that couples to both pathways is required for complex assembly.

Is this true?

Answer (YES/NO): NO